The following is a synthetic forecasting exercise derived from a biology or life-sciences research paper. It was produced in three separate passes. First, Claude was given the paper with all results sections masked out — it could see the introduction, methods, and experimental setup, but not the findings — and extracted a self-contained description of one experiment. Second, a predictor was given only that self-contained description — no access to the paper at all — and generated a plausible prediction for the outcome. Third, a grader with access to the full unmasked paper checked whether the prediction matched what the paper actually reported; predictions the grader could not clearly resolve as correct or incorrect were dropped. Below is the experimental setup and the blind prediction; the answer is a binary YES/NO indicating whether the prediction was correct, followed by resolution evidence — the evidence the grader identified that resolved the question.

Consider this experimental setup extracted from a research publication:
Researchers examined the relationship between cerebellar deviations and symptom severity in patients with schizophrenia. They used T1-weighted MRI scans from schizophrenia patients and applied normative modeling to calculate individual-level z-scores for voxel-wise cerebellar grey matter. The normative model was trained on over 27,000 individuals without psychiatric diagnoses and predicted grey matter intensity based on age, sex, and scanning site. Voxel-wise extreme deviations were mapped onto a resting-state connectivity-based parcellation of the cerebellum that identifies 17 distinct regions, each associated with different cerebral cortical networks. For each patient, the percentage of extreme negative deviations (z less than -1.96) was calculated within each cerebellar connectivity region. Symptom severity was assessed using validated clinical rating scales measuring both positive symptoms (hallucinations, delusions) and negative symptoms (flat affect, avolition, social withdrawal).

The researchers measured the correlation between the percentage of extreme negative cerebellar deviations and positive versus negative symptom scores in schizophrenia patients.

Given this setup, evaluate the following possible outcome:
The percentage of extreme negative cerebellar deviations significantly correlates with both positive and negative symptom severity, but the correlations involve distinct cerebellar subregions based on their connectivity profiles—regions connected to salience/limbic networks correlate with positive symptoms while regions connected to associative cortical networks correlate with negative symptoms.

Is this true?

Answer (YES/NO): NO